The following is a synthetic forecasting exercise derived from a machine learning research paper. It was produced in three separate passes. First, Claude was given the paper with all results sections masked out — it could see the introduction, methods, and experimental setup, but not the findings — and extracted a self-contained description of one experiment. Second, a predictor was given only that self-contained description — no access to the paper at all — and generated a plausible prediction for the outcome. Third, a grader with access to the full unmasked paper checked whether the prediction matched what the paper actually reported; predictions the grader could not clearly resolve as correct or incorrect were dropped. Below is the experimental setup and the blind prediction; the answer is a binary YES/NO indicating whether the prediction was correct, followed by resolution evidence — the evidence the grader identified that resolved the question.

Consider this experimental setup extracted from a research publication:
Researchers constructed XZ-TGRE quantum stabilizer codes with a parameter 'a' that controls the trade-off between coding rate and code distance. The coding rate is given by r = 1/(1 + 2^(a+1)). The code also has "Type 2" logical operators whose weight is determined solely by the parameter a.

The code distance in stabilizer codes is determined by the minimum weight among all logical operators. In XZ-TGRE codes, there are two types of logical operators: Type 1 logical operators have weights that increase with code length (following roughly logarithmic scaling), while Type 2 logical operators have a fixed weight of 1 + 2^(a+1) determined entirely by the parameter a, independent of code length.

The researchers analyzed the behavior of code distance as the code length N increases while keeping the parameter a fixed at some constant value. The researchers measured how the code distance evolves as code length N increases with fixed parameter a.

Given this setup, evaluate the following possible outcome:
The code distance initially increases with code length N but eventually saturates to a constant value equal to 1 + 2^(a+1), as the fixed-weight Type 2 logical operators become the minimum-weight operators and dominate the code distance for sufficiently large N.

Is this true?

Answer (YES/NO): YES